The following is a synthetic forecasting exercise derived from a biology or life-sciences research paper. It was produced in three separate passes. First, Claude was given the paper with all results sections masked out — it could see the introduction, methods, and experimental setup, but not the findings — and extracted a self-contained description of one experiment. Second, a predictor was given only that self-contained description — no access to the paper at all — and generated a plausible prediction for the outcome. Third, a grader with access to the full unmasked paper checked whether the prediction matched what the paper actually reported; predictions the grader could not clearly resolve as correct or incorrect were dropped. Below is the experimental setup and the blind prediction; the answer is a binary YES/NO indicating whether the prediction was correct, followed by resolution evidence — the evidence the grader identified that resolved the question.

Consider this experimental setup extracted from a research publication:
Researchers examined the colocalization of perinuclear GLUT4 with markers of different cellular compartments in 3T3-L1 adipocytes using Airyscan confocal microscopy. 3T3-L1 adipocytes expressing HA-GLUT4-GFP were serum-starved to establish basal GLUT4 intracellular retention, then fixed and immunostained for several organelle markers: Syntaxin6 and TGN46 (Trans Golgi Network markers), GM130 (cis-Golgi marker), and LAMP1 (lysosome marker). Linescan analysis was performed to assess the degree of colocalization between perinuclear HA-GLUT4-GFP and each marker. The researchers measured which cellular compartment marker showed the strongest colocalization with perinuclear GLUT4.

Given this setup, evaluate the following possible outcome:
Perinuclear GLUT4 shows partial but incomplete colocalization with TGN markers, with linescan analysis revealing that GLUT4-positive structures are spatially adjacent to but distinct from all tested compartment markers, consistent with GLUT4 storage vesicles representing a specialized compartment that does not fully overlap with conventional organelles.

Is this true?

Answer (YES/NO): NO